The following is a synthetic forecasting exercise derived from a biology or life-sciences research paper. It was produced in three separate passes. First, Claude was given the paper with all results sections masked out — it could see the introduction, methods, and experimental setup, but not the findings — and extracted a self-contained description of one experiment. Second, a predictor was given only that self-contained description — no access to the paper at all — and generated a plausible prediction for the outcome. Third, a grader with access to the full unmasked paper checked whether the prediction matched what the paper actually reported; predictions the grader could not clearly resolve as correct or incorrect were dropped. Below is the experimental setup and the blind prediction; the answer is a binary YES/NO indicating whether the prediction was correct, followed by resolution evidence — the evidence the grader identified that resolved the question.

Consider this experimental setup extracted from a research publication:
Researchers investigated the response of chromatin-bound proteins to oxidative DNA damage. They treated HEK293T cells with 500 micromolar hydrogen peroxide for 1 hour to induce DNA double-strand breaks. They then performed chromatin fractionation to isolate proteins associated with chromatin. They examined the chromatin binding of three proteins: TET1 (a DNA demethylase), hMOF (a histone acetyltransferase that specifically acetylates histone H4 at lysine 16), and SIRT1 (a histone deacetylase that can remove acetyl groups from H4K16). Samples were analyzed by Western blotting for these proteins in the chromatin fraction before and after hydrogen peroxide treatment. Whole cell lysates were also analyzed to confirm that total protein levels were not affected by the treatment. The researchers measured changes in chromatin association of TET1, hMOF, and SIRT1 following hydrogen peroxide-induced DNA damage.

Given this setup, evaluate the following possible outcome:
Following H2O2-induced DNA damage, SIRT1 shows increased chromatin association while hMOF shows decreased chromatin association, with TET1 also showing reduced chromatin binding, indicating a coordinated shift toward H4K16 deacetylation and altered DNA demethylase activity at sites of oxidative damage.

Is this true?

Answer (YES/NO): YES